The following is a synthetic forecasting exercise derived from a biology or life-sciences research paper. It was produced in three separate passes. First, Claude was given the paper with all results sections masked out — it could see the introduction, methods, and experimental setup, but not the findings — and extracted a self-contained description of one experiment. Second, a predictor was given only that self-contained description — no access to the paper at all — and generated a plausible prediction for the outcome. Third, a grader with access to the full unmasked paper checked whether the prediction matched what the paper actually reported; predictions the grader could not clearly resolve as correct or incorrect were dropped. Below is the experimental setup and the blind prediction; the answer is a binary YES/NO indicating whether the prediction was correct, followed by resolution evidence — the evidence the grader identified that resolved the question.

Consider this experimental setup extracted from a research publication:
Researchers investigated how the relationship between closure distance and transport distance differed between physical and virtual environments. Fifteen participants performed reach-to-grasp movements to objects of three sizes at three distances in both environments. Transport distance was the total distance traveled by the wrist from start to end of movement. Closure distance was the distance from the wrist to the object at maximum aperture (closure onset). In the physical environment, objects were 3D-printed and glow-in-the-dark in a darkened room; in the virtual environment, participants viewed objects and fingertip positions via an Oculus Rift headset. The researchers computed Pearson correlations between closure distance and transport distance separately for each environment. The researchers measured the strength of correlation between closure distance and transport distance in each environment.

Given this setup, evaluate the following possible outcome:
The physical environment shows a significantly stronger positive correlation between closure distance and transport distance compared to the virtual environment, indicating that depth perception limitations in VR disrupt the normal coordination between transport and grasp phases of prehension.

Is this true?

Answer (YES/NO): NO